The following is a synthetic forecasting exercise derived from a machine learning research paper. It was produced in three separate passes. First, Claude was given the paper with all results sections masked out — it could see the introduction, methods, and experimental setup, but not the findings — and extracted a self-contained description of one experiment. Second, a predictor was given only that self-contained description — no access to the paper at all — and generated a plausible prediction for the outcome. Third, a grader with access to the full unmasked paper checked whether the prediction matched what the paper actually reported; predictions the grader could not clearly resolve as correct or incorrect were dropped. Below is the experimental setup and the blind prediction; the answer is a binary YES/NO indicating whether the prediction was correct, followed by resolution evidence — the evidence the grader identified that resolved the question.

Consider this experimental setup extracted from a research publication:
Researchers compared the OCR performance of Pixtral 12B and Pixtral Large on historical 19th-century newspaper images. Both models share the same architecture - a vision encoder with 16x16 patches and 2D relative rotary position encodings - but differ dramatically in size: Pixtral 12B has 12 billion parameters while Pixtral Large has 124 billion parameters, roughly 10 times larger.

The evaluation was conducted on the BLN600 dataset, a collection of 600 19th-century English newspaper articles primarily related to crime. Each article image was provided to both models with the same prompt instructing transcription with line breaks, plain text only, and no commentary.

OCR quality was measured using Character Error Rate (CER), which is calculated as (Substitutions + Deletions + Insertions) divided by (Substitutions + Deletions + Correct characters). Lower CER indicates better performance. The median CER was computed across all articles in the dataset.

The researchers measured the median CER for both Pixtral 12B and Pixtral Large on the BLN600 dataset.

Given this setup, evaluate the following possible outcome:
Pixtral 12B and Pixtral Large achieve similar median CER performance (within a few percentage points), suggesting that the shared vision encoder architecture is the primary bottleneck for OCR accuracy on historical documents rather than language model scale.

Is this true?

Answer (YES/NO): NO